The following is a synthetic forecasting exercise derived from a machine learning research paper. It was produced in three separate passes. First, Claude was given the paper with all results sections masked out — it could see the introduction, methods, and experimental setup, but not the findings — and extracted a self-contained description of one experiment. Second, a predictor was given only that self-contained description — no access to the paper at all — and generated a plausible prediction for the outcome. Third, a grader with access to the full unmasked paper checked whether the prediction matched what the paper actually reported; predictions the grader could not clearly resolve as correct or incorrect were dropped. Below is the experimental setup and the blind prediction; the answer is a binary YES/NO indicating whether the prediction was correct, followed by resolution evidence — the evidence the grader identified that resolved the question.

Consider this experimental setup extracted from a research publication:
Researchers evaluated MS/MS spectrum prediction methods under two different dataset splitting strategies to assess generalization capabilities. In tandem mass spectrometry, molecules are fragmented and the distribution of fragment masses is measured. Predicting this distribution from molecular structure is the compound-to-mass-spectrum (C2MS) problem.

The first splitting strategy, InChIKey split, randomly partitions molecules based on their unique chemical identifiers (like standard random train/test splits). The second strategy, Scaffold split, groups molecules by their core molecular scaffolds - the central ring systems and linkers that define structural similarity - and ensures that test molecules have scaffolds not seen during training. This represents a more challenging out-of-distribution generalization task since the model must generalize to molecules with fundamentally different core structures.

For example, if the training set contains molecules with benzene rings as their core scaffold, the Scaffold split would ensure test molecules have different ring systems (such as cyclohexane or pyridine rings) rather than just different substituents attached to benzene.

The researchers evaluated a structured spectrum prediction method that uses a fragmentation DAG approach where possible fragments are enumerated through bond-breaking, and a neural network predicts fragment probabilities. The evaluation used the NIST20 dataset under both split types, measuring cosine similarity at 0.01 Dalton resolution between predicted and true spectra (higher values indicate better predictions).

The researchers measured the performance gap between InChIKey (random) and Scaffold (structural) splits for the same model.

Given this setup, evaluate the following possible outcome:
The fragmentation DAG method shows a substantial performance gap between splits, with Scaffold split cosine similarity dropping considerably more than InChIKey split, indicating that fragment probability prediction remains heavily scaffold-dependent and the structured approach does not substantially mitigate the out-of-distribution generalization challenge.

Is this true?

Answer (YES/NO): NO